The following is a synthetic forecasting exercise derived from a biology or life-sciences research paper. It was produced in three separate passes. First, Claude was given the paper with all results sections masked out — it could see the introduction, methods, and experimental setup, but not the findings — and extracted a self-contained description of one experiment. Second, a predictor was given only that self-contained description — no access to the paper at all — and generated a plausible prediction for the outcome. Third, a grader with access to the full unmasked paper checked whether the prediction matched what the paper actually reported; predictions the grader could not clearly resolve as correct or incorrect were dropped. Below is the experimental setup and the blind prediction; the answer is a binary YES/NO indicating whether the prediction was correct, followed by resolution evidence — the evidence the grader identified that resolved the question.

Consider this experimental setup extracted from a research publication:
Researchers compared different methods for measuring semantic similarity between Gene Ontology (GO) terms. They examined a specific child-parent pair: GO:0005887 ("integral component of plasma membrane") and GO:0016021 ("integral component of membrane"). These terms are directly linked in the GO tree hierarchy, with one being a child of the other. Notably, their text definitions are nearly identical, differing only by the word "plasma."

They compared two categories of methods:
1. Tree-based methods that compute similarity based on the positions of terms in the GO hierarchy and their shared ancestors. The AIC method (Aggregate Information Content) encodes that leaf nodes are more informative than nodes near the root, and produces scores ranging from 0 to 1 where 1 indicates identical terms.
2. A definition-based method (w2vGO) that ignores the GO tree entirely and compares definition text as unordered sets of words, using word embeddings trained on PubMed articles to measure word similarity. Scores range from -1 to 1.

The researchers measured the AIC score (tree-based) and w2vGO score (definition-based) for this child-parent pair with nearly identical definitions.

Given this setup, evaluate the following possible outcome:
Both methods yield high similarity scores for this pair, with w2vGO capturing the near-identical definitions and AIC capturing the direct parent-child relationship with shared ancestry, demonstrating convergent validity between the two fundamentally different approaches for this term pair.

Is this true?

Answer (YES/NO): NO